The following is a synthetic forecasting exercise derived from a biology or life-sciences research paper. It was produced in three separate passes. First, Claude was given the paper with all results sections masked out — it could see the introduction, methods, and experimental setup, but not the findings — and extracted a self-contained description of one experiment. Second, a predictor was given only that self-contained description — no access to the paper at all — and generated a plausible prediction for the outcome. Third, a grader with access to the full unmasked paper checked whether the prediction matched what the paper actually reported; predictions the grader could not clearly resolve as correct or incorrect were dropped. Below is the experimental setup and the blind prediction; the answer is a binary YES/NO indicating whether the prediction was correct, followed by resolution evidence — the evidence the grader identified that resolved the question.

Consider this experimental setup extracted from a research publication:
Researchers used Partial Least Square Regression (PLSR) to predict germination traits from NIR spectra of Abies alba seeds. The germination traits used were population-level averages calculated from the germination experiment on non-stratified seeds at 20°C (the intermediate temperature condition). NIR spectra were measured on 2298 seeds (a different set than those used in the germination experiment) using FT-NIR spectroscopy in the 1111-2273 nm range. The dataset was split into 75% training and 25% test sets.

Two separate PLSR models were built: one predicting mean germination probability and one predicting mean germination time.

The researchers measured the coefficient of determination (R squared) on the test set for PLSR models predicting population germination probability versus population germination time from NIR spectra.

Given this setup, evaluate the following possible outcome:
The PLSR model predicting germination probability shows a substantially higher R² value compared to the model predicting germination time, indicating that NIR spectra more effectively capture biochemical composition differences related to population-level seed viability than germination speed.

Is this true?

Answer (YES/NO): NO